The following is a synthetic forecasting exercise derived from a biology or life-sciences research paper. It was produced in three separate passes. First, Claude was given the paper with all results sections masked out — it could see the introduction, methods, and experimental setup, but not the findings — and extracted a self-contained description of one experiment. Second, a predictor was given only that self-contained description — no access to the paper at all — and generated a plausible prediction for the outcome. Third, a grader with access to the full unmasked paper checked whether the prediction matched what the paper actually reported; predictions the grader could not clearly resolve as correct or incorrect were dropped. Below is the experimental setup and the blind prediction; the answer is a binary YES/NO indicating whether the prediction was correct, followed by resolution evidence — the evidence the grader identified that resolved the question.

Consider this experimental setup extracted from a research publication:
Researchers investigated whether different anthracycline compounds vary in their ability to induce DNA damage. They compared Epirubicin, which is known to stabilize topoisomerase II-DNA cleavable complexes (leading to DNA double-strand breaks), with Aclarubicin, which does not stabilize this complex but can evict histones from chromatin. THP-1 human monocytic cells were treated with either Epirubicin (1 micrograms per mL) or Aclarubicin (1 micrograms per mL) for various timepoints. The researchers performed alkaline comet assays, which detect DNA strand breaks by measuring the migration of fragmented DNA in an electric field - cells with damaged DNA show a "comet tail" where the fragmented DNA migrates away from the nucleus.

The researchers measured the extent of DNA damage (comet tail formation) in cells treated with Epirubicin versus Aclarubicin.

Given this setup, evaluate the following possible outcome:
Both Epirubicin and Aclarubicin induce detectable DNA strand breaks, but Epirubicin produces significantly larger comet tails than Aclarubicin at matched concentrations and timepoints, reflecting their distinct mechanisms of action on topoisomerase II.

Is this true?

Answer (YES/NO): NO